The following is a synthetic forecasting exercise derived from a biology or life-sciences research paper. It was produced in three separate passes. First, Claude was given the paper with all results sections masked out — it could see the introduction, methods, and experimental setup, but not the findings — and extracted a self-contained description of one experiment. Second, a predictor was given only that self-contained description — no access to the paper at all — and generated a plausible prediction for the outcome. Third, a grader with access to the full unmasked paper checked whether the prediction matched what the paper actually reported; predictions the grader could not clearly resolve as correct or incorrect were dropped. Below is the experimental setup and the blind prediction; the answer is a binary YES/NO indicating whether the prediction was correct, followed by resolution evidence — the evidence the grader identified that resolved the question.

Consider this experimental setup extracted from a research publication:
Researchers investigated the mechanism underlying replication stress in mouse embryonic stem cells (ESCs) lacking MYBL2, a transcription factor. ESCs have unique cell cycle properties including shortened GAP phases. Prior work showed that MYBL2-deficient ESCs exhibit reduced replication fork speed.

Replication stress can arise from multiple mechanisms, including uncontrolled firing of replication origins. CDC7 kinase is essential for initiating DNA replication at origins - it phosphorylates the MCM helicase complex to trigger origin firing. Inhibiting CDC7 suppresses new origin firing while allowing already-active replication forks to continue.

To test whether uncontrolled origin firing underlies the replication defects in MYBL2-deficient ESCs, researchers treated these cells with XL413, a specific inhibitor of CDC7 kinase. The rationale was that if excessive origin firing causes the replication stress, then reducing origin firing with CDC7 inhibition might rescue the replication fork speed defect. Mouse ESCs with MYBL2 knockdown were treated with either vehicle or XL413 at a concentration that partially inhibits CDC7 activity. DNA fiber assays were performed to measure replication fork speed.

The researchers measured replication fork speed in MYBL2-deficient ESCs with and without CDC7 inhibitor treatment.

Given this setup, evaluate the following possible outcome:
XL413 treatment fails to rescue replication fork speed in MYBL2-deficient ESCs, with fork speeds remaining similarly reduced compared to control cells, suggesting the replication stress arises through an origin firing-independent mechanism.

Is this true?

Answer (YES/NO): NO